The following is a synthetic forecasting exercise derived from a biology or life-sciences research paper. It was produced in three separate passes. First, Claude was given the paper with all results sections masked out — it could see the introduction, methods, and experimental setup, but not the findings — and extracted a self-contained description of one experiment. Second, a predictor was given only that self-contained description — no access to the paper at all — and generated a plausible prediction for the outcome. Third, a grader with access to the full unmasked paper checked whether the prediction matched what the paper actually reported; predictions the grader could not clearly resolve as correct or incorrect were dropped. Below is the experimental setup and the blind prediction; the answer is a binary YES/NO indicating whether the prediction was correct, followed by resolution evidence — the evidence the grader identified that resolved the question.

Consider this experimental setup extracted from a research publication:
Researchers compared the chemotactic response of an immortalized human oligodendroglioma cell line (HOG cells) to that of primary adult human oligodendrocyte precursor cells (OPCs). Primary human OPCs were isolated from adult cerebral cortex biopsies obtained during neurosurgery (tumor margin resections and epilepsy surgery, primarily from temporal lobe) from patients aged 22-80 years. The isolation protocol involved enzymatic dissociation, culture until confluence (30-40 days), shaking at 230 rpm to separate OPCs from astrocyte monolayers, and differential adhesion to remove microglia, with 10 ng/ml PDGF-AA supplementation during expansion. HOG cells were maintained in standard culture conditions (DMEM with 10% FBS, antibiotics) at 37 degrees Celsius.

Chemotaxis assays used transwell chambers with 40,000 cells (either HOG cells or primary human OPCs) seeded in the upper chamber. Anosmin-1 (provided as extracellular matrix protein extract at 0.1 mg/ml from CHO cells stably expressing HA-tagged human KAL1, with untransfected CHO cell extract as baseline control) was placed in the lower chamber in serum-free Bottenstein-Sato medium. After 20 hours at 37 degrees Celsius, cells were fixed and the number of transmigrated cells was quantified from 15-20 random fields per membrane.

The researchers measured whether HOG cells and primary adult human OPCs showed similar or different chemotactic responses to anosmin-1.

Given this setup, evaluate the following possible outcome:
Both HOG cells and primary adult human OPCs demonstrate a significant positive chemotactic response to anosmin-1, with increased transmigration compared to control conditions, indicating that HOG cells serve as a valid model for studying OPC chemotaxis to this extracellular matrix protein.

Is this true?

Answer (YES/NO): NO